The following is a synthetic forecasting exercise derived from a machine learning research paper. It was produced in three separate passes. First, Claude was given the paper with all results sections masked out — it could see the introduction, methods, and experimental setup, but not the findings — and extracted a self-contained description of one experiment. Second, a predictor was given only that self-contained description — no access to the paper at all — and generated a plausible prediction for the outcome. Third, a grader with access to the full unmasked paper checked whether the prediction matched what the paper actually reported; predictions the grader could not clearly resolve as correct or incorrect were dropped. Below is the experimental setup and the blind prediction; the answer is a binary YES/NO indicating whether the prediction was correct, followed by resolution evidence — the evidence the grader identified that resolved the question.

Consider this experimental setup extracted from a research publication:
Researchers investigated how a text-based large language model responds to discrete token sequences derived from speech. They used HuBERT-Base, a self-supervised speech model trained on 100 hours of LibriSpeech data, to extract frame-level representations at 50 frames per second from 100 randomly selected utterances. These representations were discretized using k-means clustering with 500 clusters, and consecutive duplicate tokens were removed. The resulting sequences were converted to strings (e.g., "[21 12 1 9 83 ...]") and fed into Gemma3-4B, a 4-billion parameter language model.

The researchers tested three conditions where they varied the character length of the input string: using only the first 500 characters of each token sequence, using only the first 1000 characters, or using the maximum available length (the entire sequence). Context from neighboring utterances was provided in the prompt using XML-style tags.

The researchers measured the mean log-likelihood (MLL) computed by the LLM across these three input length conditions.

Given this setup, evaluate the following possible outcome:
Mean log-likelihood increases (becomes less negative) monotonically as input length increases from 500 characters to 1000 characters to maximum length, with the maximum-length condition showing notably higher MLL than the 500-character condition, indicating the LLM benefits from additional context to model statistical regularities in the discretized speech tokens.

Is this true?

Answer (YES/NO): YES